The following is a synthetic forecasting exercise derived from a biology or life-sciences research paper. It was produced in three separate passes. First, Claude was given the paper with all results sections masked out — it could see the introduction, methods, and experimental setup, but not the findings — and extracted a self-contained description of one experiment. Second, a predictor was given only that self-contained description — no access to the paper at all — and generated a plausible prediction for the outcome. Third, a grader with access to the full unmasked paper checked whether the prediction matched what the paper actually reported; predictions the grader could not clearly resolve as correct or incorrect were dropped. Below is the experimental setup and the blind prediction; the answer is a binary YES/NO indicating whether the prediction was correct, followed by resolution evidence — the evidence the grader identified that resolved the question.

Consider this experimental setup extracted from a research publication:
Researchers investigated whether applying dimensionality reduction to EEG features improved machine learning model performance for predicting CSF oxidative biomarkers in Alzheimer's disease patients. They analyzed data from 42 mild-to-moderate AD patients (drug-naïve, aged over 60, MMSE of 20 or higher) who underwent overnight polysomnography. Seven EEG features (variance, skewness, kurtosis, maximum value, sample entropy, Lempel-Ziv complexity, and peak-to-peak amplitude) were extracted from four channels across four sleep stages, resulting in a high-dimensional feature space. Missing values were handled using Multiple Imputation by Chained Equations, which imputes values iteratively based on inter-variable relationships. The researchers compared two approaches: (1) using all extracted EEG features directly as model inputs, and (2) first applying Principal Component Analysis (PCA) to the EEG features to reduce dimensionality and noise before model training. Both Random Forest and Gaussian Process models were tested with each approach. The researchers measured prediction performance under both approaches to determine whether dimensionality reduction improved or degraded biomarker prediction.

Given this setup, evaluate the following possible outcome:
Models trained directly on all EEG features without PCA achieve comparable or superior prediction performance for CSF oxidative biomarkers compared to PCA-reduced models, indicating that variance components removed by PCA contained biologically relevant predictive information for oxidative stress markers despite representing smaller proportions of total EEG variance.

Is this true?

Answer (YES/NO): YES